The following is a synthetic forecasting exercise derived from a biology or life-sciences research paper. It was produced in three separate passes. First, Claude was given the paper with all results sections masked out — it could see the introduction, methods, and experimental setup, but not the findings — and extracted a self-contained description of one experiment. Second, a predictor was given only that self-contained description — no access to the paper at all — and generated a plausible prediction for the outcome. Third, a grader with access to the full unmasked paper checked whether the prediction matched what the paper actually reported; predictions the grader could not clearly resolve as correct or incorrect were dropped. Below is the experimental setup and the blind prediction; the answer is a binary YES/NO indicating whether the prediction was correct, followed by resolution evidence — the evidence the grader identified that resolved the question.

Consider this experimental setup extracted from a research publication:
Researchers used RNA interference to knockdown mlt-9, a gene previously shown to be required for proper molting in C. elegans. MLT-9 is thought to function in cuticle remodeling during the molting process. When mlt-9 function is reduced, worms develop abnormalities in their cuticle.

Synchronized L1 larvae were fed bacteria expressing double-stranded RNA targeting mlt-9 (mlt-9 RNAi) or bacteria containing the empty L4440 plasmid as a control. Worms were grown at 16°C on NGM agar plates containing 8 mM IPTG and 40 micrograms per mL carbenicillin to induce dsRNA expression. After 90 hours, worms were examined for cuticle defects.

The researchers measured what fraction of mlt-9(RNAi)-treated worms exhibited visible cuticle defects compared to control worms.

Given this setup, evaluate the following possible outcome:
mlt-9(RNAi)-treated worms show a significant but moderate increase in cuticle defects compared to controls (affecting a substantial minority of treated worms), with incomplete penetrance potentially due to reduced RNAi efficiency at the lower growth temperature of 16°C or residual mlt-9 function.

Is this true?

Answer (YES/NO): NO